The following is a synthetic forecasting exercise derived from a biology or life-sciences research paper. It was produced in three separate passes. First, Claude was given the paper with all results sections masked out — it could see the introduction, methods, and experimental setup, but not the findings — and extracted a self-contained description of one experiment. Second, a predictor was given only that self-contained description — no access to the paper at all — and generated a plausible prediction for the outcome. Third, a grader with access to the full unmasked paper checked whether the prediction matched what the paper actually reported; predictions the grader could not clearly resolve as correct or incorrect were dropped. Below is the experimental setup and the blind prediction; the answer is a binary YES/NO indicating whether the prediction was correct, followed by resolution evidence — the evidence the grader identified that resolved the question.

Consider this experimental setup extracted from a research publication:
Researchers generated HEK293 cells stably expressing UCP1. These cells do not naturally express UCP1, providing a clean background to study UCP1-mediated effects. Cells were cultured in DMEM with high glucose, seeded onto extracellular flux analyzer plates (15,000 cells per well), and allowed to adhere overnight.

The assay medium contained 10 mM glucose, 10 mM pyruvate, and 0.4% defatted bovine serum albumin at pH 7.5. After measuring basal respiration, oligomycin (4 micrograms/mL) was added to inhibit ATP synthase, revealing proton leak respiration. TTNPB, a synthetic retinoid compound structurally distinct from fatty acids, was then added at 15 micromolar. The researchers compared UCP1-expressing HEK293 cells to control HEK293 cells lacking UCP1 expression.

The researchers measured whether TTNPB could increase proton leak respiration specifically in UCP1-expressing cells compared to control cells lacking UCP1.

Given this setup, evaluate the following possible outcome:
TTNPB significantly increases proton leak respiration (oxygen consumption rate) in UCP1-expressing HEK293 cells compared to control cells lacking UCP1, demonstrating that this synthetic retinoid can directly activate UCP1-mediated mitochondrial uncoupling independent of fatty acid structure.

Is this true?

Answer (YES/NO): YES